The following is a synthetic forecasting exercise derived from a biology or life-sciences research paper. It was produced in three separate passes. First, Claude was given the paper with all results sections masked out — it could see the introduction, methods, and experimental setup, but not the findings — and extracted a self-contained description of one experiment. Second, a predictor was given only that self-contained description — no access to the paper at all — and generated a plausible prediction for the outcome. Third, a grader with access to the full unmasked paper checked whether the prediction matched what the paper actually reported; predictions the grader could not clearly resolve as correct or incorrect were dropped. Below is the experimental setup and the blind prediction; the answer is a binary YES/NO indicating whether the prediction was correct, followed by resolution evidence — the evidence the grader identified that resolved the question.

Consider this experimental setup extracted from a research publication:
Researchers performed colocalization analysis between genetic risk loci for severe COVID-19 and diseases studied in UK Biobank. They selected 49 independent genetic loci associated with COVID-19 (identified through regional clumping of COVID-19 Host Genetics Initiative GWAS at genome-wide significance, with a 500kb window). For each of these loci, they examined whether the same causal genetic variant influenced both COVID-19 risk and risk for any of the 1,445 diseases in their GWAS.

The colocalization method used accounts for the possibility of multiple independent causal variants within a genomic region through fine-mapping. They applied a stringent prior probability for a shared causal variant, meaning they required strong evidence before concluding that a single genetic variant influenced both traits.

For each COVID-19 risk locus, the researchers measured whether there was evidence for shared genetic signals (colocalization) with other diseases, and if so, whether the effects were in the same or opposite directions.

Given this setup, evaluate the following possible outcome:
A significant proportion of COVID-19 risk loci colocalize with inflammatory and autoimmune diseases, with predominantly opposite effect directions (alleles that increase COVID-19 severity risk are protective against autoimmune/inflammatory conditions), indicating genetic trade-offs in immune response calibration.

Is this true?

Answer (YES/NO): NO